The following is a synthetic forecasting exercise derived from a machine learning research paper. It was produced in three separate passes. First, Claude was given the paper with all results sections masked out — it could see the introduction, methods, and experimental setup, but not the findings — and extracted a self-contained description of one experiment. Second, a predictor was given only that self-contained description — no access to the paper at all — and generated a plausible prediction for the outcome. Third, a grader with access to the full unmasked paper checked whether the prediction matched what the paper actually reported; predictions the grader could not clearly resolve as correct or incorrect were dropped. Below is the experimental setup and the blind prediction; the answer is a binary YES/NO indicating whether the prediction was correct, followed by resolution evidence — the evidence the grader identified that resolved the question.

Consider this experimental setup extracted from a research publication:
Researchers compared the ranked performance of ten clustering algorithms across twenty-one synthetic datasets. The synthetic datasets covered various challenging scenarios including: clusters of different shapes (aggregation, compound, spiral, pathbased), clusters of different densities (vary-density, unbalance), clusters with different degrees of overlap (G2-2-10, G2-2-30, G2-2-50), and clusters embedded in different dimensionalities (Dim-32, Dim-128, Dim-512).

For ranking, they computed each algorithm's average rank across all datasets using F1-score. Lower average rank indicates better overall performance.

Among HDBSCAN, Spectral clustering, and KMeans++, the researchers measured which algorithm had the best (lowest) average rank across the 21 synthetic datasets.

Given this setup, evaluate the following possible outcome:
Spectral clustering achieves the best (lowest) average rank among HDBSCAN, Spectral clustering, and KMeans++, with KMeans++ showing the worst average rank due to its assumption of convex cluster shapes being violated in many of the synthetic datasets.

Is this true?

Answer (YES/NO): NO